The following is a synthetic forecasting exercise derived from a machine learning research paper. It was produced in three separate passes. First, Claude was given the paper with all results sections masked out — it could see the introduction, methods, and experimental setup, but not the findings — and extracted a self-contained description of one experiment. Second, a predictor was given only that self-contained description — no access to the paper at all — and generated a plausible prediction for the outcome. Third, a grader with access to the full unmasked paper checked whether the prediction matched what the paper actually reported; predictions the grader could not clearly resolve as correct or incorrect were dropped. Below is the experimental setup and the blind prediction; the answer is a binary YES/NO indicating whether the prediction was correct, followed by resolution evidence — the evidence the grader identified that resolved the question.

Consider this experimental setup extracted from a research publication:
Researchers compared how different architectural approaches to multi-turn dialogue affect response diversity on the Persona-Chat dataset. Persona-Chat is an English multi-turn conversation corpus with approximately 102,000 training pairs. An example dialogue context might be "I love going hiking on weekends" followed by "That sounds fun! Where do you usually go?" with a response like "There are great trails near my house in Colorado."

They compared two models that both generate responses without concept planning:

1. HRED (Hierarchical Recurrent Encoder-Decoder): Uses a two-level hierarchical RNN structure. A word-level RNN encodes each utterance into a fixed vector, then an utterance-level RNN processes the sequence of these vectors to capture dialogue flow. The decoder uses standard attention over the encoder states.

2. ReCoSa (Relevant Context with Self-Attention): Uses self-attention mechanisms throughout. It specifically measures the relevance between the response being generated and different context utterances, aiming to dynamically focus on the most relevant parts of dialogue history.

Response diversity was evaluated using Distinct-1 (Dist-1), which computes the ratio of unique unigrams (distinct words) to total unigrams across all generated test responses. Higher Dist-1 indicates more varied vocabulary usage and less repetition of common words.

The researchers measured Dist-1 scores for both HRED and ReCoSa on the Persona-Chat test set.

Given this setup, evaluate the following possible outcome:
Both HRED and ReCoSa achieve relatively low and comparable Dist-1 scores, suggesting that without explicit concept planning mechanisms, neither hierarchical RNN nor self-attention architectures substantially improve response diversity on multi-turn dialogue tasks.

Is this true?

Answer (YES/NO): NO